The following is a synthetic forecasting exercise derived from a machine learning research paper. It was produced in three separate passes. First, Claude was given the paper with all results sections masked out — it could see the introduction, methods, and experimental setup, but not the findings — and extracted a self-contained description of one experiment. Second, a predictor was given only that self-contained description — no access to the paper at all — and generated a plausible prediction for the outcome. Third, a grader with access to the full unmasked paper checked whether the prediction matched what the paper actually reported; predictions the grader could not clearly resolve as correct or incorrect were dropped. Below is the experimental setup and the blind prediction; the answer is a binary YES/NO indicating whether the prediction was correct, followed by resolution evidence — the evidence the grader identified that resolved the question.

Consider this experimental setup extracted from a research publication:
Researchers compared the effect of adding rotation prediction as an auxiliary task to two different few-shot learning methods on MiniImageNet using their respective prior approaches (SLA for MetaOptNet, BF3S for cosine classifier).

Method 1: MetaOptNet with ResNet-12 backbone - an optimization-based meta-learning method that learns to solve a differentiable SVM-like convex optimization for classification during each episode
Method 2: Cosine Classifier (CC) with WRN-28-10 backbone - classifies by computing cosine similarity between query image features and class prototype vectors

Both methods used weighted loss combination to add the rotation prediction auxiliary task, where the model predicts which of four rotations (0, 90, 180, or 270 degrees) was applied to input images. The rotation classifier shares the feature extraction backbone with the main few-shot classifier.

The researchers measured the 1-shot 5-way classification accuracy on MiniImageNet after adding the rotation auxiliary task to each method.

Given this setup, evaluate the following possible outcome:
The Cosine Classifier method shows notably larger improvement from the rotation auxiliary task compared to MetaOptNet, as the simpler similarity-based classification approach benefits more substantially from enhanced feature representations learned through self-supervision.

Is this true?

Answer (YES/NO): YES